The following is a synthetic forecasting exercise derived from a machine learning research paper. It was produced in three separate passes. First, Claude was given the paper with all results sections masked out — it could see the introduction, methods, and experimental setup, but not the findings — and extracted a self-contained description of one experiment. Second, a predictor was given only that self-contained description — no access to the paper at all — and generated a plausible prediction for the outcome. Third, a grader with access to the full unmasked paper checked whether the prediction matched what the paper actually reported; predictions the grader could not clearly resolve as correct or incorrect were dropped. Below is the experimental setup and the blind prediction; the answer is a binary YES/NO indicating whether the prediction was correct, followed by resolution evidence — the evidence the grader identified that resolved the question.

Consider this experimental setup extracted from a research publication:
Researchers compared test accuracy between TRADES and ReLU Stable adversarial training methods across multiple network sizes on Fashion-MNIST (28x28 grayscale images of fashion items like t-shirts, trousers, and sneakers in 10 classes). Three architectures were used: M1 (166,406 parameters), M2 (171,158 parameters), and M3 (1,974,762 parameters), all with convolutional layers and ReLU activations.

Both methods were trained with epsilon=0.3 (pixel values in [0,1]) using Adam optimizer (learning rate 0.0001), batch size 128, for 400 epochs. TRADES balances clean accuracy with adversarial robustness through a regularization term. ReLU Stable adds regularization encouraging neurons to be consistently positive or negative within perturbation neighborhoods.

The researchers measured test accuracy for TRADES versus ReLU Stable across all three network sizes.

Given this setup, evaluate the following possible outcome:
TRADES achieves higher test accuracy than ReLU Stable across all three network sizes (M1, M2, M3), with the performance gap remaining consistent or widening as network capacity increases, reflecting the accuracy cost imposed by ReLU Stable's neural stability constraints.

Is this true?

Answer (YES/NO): NO